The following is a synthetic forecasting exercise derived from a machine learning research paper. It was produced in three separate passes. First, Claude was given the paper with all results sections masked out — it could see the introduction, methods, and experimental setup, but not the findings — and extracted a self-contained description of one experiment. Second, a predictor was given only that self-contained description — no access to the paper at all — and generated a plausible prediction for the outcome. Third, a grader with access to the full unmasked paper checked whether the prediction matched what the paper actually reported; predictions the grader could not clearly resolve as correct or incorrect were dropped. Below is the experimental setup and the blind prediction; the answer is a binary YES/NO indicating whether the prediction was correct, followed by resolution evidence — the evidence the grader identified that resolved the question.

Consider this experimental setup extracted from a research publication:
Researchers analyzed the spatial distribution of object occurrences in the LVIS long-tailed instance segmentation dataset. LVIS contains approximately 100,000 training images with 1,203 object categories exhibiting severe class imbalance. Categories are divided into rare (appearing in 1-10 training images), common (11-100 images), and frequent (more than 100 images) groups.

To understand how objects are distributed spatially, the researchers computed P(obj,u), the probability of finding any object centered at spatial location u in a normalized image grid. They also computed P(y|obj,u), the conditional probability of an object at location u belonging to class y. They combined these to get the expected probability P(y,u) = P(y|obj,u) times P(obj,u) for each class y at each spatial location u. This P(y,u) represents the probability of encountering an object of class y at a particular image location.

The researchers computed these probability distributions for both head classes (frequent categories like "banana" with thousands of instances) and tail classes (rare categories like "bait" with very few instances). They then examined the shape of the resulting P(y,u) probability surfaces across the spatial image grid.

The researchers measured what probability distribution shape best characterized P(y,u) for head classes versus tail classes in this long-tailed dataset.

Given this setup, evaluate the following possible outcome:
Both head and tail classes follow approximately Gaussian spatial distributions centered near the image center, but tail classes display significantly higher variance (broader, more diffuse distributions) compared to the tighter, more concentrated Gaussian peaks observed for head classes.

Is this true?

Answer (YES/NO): NO